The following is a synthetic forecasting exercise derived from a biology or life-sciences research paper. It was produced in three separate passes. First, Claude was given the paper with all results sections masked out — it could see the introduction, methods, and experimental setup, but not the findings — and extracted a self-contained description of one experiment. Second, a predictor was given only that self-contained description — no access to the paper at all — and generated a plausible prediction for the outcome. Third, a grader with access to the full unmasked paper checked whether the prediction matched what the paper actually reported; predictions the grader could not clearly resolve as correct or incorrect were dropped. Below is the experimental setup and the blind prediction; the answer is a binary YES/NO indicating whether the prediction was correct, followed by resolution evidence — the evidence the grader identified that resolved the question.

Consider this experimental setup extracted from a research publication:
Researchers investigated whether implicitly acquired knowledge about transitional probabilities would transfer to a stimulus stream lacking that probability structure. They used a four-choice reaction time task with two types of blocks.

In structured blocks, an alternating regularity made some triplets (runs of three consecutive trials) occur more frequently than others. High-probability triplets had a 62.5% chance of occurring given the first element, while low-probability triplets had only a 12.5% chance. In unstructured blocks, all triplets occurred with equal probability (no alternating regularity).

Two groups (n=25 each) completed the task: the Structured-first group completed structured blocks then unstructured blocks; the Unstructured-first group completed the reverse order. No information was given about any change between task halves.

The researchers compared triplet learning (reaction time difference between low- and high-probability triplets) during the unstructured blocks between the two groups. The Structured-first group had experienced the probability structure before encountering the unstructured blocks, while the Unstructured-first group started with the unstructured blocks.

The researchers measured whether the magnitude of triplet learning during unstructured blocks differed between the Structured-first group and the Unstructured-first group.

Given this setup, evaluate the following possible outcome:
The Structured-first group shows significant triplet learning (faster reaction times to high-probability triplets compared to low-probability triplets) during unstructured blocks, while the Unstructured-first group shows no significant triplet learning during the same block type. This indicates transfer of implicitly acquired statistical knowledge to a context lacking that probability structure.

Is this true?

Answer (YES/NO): YES